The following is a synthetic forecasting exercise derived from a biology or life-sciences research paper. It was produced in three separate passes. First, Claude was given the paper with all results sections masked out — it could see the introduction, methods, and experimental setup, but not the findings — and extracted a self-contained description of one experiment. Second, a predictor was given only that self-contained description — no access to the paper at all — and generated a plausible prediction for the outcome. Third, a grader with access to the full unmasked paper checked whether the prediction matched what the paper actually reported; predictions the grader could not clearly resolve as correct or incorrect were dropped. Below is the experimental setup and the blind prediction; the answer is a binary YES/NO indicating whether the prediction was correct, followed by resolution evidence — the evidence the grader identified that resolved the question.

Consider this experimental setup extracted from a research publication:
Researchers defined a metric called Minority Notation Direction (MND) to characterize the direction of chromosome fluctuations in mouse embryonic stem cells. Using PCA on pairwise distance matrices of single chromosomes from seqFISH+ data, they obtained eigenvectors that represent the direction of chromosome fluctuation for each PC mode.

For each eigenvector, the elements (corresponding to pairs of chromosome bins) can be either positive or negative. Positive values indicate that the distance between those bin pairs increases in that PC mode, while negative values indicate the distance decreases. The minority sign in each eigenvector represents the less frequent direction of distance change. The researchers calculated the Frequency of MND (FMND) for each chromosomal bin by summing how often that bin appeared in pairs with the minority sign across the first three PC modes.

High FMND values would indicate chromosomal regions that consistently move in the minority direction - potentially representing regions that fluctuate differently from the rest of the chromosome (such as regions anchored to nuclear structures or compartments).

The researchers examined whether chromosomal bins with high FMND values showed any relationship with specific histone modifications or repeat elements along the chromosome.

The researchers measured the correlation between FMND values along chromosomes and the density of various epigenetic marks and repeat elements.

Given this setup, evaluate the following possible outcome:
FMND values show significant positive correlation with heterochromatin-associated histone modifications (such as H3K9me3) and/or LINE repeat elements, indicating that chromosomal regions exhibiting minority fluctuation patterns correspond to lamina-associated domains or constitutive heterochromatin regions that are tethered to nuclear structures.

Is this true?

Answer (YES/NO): YES